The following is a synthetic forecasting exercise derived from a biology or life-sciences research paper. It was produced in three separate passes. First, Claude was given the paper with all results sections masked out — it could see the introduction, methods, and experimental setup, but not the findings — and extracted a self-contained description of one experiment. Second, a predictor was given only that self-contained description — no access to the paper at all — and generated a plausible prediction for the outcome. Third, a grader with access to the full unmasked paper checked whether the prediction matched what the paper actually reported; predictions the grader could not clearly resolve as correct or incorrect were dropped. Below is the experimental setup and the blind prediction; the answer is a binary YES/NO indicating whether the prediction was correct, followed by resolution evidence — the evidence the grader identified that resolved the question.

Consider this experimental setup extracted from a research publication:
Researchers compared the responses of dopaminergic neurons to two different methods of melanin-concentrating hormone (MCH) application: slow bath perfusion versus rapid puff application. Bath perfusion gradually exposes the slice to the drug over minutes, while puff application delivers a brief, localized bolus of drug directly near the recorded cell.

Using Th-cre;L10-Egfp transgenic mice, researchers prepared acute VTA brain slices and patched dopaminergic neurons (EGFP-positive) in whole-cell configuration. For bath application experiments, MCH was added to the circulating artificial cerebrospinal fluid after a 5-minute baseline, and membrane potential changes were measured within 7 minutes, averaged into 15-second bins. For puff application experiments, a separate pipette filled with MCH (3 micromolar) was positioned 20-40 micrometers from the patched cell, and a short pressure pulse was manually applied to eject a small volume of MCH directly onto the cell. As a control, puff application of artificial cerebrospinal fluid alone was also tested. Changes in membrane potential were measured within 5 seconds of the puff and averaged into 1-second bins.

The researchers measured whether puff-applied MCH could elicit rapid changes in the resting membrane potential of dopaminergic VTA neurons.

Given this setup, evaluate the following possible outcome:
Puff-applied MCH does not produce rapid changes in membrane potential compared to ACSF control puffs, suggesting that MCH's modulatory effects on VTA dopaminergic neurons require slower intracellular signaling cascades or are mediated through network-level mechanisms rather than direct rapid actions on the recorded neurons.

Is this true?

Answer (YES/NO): NO